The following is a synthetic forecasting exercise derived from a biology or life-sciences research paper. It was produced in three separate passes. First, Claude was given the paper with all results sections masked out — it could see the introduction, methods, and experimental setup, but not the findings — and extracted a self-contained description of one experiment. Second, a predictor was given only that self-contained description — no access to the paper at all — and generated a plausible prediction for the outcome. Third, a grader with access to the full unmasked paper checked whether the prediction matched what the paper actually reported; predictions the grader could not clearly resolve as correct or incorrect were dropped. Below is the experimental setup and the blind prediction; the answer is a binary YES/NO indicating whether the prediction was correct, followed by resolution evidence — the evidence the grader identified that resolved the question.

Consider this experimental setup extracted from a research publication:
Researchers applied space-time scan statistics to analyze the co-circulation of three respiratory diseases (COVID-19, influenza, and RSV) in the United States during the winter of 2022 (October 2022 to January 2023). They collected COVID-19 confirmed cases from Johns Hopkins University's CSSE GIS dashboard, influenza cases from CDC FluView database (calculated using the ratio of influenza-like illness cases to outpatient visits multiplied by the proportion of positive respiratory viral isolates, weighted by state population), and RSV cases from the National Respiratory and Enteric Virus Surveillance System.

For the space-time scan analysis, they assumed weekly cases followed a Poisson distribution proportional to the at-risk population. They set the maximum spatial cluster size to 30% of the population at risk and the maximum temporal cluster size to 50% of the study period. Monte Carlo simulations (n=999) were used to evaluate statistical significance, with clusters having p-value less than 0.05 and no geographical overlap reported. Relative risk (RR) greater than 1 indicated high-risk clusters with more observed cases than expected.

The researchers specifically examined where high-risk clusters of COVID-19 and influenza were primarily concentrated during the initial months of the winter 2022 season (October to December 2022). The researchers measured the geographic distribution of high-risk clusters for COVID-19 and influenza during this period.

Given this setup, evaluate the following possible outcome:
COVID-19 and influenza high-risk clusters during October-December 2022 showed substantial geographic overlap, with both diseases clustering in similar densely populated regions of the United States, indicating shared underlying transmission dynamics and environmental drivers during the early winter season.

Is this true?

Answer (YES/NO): YES